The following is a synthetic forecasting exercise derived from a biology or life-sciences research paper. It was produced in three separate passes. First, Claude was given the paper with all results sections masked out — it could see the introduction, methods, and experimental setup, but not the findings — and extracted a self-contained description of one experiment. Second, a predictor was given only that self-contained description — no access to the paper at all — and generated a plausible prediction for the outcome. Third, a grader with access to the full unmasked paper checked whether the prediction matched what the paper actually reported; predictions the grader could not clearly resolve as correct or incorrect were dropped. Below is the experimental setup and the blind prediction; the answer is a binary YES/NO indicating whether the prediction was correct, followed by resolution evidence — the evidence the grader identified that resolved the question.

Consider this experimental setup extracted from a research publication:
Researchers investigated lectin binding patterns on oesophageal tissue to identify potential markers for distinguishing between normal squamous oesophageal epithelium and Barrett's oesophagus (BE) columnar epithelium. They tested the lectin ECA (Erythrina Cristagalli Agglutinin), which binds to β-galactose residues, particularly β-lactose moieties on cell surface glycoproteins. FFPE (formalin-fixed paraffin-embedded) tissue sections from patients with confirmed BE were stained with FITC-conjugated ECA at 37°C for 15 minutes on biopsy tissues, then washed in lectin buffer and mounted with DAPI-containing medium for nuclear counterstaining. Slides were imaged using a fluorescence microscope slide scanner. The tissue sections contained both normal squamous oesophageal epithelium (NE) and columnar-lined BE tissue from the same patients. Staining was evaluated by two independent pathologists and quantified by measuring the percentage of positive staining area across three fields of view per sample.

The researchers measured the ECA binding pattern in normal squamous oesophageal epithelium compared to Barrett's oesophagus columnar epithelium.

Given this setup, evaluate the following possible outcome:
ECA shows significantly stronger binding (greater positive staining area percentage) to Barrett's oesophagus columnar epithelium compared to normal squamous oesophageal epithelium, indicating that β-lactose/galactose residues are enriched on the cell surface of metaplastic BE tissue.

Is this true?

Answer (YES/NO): YES